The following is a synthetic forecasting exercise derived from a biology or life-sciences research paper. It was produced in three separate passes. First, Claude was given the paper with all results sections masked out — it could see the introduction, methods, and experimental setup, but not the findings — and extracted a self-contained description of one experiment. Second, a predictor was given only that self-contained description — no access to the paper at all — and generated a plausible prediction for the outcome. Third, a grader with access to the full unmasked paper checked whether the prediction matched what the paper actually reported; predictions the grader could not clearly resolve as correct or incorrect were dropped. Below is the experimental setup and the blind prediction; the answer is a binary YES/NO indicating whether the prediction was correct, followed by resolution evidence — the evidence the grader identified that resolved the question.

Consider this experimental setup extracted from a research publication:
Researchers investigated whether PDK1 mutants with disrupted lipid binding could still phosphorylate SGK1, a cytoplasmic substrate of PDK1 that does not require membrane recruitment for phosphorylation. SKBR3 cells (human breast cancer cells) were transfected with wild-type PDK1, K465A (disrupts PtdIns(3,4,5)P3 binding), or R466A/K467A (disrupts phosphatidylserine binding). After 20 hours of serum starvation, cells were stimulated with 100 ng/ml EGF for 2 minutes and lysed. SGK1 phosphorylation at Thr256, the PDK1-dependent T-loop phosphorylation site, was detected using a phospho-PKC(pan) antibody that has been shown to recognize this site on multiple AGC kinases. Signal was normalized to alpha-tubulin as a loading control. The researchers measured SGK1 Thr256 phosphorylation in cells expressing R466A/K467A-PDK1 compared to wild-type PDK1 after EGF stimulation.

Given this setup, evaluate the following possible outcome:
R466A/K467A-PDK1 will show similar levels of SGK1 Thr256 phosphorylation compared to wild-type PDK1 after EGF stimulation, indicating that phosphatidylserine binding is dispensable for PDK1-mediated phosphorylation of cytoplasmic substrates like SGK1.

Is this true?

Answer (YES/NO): NO